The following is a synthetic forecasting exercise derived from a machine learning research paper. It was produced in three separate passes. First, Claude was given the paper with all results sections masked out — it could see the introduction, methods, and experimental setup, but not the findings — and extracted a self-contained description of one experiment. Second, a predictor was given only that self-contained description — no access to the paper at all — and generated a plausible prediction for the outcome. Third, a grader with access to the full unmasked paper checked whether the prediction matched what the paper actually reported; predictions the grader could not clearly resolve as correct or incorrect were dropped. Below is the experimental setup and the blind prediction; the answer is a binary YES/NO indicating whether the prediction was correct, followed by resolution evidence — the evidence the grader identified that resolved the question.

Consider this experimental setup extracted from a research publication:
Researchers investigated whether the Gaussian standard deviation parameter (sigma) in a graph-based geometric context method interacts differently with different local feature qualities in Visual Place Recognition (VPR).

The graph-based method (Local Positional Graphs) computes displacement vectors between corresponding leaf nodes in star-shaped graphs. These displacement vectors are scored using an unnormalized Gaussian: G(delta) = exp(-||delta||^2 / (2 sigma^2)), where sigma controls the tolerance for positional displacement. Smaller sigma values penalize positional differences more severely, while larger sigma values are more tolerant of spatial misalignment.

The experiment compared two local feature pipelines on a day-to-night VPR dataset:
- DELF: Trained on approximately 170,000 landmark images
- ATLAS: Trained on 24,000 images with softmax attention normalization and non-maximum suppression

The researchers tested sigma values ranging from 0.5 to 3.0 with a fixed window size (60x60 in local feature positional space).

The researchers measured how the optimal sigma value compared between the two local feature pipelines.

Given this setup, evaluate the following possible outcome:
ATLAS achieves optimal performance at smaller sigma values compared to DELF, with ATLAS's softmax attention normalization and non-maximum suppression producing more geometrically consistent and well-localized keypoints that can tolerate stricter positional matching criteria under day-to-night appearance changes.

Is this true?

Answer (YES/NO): YES